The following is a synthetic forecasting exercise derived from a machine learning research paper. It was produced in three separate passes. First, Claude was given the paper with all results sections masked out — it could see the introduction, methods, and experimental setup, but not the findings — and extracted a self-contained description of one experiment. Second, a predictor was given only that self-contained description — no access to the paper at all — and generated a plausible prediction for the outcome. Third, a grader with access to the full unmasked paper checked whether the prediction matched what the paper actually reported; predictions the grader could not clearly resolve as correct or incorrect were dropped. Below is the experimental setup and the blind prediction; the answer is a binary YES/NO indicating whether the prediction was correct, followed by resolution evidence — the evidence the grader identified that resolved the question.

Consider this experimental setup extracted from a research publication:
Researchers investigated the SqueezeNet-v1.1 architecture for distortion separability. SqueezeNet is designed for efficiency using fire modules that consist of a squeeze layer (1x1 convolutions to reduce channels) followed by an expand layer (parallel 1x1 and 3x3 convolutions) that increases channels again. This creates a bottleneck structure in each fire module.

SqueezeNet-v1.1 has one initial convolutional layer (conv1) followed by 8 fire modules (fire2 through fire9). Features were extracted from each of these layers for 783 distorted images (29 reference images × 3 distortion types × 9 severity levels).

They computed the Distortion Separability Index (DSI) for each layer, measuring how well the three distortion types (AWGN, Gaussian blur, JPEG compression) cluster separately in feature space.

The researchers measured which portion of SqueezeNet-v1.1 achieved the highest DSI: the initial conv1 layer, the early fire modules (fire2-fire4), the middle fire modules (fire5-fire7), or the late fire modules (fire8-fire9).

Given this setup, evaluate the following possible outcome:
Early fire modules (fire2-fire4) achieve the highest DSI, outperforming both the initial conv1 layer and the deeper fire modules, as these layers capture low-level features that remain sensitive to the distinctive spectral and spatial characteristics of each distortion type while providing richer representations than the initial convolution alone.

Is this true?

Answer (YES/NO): YES